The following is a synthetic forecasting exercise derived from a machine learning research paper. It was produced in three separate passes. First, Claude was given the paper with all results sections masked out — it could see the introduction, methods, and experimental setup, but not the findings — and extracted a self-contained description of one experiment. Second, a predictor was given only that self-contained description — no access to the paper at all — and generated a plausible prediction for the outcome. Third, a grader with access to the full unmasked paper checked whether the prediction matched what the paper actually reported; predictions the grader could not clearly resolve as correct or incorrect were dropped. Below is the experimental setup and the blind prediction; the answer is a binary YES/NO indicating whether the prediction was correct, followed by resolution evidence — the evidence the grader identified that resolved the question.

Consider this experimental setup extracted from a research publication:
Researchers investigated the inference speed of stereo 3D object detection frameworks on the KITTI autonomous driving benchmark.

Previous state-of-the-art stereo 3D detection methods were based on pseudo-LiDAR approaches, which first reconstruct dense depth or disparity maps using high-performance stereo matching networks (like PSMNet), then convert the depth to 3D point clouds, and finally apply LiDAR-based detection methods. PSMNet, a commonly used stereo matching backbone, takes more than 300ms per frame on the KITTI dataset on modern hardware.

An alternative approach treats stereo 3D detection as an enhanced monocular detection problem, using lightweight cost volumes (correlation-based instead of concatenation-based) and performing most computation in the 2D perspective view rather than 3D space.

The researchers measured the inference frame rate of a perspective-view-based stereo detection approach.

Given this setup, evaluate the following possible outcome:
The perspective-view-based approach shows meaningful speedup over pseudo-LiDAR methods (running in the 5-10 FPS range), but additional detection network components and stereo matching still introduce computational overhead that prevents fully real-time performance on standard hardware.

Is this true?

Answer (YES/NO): NO